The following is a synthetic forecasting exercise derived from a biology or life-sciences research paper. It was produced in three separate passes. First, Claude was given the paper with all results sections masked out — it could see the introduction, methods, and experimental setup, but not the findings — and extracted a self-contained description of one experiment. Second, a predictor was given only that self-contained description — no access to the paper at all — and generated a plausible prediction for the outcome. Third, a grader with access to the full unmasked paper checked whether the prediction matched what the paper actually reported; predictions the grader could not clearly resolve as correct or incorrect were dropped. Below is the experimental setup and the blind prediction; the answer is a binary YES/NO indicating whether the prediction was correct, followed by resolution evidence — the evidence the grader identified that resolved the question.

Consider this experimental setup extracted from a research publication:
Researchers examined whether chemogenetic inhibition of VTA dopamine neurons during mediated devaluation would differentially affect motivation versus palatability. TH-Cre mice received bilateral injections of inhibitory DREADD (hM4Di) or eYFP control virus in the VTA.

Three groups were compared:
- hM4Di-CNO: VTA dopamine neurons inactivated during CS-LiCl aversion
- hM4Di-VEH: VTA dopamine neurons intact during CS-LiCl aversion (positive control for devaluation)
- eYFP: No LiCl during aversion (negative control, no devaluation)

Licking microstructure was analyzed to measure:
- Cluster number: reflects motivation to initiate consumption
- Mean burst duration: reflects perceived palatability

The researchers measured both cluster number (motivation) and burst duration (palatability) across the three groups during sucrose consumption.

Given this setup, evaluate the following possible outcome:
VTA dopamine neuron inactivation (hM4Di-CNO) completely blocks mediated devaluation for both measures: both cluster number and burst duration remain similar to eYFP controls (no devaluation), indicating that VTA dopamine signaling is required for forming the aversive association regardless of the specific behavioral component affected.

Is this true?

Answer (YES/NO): NO